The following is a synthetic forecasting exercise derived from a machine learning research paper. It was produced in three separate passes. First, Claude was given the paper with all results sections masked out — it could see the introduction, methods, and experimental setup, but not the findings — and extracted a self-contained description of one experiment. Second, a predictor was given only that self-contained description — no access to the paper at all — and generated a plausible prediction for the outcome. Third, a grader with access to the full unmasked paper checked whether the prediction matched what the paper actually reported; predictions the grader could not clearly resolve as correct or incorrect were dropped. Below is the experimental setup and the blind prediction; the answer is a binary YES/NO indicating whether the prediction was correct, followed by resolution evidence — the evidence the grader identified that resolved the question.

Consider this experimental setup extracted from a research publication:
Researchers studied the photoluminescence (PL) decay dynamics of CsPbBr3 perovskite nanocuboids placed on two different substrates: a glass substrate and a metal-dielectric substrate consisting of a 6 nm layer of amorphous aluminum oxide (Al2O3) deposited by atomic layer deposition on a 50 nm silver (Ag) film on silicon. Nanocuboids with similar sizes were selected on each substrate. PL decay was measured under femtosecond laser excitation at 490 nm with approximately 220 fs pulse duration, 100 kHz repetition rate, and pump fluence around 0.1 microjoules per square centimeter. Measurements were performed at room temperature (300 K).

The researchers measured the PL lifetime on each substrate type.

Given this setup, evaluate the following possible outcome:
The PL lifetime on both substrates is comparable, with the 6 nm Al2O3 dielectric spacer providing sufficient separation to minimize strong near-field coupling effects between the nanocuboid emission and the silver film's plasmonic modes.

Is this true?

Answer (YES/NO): NO